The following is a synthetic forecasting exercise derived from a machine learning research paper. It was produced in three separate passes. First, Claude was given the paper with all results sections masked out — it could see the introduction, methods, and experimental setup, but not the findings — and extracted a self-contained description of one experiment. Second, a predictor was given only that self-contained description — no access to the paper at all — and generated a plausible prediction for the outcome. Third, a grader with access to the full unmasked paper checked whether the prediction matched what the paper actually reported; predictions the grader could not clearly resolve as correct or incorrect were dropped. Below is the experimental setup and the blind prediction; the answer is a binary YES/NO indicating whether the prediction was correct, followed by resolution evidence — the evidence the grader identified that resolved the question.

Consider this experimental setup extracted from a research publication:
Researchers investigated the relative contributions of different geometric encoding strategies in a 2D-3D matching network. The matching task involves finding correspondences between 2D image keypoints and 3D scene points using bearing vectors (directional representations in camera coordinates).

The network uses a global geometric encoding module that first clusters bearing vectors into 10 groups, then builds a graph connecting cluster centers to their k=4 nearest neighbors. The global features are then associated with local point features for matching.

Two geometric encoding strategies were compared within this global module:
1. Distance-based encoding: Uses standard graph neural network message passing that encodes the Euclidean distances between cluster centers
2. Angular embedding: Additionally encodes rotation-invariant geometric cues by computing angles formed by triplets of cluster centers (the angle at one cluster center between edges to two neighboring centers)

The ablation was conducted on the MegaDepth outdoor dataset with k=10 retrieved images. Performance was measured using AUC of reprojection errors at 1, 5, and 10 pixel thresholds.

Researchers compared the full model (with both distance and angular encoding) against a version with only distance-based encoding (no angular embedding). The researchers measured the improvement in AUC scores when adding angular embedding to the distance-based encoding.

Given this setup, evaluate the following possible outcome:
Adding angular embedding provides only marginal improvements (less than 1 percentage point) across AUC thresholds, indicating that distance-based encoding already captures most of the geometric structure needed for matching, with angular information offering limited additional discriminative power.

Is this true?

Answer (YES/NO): NO